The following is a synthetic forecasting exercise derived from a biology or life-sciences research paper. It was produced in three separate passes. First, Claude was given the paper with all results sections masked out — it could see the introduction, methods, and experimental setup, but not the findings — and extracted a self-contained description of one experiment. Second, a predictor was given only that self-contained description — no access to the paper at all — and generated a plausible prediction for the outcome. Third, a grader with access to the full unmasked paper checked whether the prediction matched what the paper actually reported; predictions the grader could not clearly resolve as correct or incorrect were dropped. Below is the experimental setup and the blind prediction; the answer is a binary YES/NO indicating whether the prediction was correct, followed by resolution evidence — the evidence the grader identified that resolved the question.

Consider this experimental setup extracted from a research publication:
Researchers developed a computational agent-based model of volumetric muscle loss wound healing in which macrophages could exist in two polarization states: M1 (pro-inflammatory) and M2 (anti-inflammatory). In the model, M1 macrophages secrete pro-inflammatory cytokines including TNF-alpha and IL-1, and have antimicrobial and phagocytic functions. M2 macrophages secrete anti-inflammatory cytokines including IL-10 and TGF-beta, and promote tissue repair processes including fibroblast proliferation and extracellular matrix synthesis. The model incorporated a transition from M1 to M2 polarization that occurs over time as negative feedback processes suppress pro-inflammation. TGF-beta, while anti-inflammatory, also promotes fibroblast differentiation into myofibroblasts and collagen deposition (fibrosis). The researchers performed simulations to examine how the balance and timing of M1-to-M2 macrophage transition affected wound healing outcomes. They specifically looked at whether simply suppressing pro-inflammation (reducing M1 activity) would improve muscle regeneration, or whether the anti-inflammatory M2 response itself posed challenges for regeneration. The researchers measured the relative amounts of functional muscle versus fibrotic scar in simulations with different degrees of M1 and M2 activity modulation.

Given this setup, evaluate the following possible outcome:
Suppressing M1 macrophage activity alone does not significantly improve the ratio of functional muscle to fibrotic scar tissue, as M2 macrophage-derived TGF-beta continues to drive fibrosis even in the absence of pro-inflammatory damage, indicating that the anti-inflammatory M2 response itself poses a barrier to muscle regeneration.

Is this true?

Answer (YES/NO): YES